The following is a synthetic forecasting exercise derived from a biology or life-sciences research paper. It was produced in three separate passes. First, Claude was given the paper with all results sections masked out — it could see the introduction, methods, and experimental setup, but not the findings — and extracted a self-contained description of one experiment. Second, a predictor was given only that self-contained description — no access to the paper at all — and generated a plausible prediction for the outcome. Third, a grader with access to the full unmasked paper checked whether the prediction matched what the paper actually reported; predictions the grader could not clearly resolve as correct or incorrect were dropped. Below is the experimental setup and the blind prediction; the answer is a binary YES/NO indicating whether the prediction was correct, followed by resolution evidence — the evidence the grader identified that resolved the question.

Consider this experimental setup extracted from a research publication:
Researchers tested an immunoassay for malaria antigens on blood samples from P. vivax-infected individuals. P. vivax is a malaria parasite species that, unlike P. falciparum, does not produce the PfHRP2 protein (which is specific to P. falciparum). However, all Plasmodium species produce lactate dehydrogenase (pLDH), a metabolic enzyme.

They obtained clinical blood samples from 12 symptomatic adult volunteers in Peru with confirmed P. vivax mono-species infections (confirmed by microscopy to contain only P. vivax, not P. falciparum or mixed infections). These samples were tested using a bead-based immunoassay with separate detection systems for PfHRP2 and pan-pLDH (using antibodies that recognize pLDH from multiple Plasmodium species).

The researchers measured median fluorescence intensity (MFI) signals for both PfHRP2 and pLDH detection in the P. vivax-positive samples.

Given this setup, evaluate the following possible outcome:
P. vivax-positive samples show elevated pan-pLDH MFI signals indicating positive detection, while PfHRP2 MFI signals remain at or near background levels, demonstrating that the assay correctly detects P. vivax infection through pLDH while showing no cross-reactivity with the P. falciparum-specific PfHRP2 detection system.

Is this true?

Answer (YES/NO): YES